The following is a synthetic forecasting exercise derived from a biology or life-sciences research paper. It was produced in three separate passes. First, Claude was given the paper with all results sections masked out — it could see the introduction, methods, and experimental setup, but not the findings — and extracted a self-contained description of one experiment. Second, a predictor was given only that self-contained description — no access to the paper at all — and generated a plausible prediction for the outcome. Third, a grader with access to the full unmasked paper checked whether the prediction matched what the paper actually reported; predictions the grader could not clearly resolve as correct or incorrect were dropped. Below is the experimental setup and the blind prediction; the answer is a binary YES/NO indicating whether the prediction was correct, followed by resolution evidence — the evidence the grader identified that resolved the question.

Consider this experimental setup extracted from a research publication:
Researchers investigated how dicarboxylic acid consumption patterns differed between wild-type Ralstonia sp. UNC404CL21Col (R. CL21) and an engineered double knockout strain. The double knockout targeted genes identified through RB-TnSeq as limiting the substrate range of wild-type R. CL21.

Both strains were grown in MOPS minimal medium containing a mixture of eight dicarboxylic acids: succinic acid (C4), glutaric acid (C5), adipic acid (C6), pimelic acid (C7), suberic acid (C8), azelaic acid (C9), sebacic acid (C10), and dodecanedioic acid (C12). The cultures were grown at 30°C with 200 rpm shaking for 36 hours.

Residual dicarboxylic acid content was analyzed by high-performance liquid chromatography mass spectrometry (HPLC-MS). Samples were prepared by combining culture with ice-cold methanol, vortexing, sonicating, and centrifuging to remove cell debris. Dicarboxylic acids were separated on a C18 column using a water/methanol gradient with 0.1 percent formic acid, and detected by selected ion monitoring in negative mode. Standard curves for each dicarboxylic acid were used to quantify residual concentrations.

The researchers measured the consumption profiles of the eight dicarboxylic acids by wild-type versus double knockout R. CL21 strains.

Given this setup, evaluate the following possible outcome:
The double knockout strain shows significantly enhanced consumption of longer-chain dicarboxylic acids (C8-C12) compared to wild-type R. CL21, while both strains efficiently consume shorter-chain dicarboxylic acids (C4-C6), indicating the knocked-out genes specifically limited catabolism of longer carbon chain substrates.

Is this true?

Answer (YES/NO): NO